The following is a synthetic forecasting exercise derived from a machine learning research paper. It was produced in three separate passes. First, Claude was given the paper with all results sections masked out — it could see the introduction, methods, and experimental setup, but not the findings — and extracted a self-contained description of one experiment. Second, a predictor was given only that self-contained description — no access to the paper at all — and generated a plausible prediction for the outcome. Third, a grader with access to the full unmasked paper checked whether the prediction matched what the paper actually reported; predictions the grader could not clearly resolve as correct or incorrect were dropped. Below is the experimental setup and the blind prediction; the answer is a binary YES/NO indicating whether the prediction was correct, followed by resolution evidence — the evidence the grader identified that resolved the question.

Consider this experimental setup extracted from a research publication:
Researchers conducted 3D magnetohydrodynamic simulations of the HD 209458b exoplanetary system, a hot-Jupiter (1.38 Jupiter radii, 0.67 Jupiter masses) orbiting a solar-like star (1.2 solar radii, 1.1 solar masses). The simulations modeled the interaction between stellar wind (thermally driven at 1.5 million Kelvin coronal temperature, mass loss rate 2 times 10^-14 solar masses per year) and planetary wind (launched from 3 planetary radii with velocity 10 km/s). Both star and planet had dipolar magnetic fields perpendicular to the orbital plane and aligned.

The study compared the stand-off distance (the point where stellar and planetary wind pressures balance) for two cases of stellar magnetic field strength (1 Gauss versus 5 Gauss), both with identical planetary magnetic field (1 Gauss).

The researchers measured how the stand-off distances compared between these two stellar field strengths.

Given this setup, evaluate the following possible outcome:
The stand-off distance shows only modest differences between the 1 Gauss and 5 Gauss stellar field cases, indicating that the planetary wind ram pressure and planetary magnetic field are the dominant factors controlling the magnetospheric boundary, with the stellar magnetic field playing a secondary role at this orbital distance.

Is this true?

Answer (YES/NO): NO